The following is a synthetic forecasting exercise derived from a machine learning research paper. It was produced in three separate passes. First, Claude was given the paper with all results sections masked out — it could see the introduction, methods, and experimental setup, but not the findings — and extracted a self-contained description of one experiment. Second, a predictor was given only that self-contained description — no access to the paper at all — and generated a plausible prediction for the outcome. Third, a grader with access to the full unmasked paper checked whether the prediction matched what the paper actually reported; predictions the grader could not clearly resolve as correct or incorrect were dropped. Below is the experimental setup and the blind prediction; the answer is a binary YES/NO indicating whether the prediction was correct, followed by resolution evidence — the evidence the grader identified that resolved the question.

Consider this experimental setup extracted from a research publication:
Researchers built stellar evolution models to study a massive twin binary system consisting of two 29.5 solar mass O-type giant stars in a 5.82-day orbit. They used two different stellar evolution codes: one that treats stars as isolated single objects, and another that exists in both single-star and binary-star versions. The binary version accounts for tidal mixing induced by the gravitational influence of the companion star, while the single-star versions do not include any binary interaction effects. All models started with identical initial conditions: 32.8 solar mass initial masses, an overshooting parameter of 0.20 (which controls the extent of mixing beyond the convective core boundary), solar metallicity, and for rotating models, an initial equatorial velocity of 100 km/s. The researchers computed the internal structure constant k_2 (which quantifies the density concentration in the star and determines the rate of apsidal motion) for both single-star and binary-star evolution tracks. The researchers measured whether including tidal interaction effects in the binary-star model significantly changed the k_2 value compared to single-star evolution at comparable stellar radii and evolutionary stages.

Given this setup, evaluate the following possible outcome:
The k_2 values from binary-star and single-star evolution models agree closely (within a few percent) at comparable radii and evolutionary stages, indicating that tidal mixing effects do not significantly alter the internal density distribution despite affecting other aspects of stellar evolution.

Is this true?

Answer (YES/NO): YES